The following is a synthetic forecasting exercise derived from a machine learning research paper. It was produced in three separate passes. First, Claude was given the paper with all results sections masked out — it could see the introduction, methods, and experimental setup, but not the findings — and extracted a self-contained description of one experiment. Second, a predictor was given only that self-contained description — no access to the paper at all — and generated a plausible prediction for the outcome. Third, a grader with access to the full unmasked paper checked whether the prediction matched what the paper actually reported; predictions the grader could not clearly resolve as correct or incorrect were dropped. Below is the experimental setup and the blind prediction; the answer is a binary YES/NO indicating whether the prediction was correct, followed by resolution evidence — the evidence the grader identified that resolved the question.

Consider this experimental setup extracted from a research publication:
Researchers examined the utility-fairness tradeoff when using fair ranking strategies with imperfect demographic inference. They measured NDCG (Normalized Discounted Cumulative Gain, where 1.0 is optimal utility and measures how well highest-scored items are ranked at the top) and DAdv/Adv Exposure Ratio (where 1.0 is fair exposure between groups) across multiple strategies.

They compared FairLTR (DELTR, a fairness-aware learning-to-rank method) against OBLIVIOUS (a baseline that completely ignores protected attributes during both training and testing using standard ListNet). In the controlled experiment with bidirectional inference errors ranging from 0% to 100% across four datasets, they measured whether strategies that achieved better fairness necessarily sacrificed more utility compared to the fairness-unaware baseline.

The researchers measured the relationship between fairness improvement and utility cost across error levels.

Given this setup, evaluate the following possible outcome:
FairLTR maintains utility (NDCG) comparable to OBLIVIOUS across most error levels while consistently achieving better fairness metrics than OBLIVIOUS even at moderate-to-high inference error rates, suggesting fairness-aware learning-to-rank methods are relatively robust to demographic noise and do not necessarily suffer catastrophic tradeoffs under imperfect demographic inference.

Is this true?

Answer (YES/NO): NO